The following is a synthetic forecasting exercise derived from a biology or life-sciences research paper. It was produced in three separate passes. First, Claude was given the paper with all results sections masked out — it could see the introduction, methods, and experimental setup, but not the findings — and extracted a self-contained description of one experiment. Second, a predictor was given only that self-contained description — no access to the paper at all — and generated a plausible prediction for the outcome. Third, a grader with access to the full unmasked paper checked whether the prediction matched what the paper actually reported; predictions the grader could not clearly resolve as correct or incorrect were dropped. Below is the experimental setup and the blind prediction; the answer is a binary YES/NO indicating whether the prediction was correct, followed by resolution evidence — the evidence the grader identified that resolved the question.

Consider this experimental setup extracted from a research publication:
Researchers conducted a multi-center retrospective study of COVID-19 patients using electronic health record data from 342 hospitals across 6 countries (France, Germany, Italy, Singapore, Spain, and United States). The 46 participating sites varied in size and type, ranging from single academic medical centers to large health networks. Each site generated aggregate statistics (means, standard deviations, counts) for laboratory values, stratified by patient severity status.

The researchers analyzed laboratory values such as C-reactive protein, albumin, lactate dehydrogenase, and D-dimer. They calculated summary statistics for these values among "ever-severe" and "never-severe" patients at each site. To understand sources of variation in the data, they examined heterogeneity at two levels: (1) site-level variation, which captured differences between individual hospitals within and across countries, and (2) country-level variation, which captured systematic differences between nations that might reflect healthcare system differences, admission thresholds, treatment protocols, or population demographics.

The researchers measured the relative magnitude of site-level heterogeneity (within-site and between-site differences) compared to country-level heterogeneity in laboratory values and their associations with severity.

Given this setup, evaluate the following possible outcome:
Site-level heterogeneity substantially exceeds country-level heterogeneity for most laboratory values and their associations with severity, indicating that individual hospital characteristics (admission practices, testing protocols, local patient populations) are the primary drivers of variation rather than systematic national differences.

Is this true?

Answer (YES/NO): YES